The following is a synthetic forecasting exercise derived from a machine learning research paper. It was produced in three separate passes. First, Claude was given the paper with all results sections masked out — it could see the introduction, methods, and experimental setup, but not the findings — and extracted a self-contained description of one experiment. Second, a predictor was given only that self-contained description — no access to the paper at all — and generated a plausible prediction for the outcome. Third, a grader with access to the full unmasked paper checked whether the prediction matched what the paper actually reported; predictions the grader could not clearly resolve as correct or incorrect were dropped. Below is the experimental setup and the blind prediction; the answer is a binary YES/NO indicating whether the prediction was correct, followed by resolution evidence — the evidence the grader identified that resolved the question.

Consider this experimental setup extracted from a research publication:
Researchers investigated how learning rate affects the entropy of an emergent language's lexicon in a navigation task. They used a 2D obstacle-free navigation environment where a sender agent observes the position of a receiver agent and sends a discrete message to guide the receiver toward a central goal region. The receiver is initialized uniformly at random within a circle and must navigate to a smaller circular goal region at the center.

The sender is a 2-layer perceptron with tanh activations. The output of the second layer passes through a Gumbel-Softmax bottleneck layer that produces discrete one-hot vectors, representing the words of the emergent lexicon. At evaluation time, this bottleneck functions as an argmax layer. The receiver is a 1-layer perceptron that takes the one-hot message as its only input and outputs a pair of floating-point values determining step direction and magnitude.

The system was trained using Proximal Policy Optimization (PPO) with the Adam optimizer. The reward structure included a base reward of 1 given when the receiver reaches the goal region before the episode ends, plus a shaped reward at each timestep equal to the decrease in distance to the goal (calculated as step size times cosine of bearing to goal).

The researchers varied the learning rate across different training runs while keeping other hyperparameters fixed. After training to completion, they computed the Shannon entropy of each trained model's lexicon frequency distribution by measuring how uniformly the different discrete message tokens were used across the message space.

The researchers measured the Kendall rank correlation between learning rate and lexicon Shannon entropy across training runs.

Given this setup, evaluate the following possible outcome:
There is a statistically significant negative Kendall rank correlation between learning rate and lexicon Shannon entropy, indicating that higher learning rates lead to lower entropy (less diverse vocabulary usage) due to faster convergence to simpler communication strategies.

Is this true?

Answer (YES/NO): YES